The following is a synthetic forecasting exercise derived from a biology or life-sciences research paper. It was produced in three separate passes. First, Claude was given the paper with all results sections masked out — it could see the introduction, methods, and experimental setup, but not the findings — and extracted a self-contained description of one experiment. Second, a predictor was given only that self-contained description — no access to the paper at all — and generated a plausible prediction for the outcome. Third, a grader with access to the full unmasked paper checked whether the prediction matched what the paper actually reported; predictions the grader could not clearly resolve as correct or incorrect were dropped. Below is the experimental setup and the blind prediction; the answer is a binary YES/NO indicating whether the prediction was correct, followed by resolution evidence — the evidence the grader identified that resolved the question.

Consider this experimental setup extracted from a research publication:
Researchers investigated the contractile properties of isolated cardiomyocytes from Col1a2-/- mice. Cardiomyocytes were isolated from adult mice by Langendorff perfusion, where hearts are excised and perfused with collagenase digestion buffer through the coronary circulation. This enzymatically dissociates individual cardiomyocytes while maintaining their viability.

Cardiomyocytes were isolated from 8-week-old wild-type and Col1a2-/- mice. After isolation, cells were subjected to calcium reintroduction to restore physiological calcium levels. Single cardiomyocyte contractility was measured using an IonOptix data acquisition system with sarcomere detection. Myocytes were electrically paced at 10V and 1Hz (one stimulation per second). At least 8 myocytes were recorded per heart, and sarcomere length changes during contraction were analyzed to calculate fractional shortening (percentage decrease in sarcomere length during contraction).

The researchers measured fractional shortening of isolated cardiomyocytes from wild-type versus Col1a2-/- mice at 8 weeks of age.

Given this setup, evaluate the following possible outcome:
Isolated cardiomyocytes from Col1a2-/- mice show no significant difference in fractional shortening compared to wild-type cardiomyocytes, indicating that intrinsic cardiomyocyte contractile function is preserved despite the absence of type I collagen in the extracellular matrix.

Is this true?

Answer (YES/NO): NO